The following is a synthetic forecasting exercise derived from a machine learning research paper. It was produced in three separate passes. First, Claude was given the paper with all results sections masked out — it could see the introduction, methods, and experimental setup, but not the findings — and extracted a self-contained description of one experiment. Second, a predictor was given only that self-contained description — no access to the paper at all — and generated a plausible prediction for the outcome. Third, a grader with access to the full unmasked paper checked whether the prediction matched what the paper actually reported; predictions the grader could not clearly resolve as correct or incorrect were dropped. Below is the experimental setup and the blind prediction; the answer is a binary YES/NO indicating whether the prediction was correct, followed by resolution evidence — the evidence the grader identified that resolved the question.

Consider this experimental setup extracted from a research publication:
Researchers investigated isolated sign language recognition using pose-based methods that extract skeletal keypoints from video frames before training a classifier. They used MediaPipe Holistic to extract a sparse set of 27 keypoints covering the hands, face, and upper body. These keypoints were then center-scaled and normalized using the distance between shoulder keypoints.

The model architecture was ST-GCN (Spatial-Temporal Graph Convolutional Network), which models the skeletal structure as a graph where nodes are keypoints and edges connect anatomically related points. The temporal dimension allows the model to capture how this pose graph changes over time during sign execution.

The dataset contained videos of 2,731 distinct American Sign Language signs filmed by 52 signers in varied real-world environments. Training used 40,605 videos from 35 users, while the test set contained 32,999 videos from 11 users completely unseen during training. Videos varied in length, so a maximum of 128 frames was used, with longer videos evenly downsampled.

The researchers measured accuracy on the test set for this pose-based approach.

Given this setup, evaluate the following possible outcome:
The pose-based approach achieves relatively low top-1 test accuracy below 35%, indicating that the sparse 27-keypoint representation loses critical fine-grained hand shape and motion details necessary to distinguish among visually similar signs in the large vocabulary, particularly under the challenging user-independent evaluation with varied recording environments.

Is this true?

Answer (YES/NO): NO